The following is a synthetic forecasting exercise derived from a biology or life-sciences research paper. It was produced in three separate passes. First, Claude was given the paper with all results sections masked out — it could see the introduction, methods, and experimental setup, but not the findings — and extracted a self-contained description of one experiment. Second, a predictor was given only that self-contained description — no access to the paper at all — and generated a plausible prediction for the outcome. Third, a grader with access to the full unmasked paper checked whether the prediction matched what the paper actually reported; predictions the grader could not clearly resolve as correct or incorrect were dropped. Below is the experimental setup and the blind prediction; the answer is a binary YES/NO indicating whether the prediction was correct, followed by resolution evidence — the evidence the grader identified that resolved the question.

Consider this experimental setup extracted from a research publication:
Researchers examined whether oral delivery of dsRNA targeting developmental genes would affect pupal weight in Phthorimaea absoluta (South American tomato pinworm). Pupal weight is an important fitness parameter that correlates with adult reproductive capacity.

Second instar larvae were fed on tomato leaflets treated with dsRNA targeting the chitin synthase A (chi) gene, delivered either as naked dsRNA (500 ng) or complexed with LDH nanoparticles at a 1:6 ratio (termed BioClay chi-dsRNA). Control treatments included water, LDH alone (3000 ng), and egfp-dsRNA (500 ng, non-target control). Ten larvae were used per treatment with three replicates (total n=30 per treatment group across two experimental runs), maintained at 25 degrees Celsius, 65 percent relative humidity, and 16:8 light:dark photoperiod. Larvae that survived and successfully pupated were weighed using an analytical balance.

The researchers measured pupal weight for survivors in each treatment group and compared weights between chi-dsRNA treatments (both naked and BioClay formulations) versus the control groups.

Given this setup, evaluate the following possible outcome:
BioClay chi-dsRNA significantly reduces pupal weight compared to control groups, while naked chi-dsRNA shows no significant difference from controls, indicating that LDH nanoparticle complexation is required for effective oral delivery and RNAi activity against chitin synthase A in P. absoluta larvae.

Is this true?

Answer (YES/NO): NO